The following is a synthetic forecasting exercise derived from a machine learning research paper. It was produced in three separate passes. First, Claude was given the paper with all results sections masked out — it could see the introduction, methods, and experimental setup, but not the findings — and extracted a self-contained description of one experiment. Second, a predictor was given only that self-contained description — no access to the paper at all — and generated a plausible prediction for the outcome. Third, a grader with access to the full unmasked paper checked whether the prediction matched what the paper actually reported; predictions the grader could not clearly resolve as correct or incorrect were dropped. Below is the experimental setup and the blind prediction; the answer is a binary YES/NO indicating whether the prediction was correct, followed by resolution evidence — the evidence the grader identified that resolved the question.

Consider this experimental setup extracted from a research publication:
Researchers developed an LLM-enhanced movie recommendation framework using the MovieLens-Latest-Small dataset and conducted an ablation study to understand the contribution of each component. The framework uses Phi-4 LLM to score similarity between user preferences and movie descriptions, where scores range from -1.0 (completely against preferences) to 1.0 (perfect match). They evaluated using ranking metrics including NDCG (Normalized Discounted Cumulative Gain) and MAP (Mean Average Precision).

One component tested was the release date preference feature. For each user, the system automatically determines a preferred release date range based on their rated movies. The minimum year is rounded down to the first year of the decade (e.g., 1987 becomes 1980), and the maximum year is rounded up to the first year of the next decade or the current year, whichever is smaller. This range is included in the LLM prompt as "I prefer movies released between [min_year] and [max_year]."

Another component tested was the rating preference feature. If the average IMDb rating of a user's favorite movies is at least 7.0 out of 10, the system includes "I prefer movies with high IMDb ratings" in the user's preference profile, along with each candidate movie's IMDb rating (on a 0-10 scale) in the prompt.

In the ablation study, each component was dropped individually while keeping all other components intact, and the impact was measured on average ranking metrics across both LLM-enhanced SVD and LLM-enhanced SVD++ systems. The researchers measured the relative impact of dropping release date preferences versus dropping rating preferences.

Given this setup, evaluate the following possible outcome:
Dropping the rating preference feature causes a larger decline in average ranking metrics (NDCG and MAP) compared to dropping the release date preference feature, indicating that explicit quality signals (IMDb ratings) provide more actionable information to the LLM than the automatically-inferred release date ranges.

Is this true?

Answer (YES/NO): NO